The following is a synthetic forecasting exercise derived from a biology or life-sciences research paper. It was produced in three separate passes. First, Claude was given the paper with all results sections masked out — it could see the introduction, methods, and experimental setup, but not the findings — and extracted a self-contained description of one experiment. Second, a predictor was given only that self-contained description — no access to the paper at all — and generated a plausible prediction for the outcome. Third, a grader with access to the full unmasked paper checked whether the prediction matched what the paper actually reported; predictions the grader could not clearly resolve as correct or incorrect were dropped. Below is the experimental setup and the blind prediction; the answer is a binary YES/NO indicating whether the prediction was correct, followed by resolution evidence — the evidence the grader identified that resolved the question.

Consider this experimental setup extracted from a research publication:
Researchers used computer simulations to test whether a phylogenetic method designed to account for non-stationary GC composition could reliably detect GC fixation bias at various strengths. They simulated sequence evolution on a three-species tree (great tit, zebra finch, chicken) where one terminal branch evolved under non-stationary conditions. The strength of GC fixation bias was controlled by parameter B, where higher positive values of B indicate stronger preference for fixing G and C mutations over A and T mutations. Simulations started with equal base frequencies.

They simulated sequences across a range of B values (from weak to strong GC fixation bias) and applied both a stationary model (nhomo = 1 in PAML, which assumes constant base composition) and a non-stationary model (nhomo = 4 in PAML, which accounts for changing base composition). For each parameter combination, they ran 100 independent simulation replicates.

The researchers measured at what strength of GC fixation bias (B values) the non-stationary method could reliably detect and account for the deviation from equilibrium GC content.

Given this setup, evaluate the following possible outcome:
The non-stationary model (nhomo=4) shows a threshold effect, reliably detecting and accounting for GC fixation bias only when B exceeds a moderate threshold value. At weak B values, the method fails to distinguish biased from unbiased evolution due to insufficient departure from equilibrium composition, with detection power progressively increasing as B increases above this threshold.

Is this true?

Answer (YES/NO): NO